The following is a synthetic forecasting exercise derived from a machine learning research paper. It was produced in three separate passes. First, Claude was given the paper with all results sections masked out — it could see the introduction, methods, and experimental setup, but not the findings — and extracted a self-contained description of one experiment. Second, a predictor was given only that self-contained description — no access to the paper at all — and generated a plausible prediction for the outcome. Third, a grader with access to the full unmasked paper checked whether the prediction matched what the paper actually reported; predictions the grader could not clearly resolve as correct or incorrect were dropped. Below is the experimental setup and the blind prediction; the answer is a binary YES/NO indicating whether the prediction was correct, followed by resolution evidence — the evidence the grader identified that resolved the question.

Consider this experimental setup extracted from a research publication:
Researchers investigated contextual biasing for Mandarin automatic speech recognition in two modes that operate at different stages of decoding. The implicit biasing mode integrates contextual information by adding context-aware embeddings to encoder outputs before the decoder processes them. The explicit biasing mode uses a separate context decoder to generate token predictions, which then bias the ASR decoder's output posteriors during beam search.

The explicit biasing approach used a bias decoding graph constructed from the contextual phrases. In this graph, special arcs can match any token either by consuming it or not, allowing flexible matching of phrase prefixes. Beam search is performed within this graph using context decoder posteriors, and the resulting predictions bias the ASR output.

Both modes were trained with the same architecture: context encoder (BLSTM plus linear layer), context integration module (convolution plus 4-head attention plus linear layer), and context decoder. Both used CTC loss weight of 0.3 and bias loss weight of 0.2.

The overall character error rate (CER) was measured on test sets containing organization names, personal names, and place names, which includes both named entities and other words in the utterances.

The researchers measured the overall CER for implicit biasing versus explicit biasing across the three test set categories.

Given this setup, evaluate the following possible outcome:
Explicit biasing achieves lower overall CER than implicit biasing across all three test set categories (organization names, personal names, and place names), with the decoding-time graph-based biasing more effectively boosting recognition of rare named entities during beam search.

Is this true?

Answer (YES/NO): NO